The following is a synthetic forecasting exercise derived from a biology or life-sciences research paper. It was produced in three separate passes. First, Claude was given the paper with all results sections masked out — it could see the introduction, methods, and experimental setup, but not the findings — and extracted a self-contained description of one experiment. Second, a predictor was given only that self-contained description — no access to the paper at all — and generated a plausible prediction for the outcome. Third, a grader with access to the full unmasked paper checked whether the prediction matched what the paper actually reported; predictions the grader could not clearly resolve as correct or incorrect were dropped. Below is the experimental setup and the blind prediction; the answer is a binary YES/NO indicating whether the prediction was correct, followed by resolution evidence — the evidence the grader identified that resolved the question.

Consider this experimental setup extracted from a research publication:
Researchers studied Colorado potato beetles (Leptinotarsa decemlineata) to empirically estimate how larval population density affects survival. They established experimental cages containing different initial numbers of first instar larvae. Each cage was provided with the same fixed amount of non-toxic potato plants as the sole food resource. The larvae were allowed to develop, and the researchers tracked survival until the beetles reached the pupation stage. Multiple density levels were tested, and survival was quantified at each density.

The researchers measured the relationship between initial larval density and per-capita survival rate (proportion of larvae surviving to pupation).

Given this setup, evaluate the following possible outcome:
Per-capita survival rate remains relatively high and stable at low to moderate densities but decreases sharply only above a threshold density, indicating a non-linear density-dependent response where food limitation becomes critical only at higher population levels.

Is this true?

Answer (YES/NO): NO